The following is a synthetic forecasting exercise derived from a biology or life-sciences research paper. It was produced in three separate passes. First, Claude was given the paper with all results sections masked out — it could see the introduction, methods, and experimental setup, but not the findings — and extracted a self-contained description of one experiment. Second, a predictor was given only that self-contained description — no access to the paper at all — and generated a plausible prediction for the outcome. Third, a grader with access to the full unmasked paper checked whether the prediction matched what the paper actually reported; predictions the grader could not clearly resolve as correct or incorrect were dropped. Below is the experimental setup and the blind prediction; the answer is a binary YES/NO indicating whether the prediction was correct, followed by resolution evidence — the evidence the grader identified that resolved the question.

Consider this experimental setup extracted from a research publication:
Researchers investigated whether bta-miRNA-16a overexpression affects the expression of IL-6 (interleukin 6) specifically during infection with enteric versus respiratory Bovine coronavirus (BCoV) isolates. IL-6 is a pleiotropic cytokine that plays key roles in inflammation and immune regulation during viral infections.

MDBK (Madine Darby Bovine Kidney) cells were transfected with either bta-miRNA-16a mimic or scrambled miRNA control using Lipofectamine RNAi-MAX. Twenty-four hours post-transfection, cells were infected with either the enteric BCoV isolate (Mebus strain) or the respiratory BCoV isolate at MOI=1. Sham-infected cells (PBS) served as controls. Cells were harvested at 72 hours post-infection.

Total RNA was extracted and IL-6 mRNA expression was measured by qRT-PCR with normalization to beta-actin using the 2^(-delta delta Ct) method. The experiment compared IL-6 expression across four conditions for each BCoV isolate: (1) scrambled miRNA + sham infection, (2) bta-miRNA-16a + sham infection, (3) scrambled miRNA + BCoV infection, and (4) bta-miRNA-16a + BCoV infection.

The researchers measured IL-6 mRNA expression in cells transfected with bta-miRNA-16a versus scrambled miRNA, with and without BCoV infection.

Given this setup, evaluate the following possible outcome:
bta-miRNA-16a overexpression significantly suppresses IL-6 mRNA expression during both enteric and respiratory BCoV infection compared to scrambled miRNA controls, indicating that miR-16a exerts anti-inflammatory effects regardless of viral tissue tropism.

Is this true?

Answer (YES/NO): NO